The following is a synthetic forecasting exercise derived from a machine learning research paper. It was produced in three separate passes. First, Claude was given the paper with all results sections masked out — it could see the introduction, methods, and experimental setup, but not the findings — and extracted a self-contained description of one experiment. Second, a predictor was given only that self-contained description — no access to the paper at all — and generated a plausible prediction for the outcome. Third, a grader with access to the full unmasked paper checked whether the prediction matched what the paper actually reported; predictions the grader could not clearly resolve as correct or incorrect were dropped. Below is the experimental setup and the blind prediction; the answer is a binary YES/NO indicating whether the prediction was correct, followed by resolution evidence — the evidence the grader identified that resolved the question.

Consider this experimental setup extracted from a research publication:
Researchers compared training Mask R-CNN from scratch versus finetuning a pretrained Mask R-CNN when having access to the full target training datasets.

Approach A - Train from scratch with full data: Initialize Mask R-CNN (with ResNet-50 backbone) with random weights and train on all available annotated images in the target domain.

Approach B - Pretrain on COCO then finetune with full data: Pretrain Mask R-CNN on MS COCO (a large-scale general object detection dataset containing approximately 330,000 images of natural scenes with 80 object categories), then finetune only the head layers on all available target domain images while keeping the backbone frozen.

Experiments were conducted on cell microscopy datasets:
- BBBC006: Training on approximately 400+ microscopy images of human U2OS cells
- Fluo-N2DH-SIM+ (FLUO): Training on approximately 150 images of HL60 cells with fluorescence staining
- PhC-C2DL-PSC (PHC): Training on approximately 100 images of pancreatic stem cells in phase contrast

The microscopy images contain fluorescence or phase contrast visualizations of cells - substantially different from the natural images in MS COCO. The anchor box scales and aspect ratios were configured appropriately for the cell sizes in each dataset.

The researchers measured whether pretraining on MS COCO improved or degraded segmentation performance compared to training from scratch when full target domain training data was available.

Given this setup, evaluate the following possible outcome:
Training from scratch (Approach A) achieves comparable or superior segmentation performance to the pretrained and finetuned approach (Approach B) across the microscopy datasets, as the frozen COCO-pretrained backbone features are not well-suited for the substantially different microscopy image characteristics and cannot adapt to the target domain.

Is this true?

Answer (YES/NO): NO